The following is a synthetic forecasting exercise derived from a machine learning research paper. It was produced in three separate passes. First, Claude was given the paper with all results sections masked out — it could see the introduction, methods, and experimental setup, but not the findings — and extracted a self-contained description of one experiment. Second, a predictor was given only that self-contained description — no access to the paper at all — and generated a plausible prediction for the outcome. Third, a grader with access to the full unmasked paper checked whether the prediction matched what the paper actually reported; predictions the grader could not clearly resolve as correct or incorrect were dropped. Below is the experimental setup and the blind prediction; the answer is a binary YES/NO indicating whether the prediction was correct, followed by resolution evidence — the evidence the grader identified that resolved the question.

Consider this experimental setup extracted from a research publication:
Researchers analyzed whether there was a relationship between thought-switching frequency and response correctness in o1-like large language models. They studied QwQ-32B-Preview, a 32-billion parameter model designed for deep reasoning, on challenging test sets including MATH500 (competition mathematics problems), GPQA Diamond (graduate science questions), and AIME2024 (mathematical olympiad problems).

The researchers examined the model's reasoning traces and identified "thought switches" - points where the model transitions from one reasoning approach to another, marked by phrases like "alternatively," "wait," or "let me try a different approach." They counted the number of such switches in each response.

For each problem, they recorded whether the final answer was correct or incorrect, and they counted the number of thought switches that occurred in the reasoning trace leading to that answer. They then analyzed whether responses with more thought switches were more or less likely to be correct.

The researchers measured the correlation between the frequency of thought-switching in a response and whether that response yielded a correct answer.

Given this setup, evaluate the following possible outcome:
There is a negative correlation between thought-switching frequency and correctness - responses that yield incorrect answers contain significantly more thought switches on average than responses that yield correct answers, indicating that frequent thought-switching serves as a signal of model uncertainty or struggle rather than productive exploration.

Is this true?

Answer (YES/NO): YES